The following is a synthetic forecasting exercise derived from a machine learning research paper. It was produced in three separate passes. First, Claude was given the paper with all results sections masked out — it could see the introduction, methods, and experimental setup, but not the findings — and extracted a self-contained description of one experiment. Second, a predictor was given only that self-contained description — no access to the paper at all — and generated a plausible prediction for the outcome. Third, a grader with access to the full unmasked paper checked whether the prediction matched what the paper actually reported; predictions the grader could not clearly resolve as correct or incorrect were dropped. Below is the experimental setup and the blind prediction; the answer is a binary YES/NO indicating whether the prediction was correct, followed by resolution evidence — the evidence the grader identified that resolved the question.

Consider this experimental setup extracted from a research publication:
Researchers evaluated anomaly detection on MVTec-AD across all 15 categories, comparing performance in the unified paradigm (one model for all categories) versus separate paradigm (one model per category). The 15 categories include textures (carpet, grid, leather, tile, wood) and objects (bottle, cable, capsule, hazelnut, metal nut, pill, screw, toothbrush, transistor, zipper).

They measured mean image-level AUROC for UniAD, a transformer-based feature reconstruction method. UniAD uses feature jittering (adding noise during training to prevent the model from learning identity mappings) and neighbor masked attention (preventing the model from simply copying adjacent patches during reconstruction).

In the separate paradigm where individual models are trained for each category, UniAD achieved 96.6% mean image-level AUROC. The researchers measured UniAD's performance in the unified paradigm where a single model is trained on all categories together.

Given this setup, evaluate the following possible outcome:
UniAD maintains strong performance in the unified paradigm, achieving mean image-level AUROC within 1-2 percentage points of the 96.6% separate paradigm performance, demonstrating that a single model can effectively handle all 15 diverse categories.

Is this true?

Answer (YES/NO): YES